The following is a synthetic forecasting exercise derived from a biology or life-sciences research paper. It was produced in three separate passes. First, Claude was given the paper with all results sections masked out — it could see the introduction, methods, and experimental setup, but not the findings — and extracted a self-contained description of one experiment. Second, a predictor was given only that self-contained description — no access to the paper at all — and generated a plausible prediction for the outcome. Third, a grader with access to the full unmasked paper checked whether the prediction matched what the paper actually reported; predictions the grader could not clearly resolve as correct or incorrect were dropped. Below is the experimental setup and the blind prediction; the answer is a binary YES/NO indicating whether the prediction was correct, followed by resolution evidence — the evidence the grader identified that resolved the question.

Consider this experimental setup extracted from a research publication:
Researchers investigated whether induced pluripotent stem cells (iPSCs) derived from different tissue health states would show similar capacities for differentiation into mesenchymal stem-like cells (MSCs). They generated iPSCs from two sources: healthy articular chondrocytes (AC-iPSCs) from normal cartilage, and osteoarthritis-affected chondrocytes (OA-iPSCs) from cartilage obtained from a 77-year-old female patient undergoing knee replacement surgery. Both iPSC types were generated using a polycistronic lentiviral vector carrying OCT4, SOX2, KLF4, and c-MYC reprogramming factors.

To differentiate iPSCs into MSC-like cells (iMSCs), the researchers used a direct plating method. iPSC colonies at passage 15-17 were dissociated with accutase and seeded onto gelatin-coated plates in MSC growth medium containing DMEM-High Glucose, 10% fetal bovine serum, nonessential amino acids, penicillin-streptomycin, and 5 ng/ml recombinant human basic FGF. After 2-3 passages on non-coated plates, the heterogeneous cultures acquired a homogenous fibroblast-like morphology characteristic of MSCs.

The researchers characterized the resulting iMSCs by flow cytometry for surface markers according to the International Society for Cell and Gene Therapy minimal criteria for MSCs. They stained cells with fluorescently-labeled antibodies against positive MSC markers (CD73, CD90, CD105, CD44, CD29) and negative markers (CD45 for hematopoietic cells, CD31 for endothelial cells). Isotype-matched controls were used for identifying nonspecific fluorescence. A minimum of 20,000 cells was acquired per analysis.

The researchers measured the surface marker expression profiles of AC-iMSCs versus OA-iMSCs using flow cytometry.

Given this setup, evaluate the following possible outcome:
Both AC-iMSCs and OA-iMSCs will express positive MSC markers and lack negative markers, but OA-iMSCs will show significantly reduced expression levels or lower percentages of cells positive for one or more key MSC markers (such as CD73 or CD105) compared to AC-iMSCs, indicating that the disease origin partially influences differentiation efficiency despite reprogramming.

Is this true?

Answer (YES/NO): NO